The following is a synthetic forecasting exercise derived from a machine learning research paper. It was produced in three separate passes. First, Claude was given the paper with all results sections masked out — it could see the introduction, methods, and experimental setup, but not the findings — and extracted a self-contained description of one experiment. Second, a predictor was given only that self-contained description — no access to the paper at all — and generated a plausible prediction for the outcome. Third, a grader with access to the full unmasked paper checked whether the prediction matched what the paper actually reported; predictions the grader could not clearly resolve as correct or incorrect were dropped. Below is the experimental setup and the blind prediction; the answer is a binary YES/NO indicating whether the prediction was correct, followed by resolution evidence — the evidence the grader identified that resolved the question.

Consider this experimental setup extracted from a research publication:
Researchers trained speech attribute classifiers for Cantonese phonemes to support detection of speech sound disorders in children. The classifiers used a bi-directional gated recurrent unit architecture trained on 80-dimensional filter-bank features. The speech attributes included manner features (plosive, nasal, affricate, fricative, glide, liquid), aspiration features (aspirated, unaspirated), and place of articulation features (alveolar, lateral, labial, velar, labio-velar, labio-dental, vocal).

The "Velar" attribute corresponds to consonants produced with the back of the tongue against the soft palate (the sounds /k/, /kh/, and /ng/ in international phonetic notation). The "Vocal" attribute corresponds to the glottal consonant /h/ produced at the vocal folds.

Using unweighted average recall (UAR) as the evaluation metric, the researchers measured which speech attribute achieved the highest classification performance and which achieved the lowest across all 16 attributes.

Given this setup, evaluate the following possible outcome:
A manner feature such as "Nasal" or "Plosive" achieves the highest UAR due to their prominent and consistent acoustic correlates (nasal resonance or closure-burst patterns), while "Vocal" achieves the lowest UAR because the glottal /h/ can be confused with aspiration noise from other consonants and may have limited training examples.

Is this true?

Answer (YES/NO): NO